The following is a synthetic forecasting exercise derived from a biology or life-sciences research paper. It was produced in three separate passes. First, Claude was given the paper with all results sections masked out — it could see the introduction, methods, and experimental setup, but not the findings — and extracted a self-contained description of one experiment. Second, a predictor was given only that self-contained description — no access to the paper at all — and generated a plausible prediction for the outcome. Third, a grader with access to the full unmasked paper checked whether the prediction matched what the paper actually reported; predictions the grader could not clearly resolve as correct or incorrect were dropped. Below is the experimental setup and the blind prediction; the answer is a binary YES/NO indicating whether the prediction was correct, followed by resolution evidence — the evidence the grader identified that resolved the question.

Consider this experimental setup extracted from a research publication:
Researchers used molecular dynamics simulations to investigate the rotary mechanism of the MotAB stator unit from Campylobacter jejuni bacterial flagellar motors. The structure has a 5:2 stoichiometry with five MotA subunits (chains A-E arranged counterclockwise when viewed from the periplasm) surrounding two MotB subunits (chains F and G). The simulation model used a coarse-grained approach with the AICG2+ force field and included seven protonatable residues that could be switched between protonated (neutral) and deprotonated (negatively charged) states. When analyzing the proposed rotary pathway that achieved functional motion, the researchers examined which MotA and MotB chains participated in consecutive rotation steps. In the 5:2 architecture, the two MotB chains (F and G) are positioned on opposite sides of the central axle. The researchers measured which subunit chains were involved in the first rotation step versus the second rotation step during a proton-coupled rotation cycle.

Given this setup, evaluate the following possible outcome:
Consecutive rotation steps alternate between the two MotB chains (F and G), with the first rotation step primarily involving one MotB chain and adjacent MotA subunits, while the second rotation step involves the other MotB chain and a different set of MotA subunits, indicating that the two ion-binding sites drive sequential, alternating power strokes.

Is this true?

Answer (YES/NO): YES